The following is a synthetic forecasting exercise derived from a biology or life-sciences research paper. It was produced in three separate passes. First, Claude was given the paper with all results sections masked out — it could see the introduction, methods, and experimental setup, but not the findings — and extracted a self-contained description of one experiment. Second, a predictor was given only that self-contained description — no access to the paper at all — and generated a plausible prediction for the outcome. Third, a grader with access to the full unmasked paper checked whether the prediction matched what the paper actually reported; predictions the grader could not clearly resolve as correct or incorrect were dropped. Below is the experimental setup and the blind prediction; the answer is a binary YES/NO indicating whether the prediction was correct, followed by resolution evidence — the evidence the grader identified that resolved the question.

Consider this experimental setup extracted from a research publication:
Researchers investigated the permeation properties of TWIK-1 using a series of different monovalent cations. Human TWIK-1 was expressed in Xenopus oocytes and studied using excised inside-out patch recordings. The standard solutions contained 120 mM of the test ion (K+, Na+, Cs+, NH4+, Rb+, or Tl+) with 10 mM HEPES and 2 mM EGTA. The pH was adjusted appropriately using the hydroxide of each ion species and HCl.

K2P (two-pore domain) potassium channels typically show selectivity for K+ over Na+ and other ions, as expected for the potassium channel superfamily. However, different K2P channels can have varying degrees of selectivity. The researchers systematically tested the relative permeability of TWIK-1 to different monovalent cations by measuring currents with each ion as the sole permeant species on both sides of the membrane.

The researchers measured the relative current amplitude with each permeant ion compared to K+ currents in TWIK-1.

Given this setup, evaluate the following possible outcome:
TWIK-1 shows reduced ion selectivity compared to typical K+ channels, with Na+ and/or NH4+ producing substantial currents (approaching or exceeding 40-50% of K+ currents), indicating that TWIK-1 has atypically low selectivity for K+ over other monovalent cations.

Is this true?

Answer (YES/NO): NO